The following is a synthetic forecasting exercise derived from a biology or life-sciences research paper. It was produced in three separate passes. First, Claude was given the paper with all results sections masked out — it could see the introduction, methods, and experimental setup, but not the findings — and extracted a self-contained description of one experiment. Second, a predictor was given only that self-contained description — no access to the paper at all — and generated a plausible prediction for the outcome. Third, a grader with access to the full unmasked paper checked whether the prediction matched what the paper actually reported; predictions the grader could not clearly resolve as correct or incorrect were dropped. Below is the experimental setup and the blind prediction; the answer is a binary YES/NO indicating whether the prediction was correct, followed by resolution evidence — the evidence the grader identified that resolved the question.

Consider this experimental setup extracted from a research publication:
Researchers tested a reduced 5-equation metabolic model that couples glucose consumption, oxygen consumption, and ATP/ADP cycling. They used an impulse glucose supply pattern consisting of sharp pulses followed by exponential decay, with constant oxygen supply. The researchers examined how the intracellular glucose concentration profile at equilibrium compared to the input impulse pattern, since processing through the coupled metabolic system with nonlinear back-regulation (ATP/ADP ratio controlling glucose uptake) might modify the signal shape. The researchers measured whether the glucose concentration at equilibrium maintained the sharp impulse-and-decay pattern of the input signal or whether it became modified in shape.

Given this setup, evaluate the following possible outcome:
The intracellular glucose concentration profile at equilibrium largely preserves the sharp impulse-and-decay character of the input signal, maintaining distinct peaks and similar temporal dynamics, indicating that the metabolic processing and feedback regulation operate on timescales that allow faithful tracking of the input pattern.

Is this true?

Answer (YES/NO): NO